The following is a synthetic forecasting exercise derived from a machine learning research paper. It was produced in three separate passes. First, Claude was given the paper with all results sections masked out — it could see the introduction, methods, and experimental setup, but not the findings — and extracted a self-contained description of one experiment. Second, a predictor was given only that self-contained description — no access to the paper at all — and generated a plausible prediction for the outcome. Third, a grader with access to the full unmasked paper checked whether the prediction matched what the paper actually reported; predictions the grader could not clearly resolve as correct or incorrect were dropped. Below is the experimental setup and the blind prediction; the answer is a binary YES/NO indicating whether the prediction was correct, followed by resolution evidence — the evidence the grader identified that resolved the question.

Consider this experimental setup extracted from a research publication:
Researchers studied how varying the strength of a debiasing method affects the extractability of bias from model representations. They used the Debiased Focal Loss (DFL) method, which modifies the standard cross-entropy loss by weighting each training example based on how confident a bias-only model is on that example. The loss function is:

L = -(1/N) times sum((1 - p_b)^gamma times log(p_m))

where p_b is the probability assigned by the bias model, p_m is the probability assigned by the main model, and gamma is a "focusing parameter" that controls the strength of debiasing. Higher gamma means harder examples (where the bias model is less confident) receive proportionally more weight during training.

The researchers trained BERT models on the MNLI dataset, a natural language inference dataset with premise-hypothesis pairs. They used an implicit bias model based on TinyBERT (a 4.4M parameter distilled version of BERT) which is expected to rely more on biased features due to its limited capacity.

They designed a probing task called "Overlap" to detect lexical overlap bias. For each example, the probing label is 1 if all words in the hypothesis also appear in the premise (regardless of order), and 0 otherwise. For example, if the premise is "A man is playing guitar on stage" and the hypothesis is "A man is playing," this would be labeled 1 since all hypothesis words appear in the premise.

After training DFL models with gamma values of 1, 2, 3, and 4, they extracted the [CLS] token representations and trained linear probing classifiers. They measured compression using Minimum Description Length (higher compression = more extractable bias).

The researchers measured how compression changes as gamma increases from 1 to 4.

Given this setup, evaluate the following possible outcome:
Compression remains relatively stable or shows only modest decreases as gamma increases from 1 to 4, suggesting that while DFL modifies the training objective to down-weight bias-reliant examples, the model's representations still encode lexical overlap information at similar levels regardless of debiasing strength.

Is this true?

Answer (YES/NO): NO